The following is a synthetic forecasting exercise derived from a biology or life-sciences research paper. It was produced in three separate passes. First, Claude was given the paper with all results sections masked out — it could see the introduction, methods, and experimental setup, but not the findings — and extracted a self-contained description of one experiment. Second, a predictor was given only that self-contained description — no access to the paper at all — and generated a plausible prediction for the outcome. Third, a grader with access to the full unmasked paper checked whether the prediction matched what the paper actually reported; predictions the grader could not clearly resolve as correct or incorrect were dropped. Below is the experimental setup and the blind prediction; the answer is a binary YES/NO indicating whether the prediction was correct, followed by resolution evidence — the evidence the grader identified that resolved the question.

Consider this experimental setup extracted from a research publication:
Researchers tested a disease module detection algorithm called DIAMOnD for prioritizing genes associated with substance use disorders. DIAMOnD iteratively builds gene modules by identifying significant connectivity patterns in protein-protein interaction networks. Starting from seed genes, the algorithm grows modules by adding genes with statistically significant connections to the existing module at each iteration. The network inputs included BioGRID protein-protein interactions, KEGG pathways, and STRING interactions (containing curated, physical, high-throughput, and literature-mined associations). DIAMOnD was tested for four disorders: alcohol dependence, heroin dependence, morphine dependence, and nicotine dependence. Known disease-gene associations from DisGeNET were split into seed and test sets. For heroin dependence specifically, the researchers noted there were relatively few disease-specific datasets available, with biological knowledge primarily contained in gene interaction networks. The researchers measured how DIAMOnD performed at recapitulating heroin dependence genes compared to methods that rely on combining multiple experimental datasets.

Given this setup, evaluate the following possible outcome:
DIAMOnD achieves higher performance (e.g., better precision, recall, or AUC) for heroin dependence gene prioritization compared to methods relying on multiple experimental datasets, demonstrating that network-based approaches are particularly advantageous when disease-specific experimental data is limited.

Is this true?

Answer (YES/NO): NO